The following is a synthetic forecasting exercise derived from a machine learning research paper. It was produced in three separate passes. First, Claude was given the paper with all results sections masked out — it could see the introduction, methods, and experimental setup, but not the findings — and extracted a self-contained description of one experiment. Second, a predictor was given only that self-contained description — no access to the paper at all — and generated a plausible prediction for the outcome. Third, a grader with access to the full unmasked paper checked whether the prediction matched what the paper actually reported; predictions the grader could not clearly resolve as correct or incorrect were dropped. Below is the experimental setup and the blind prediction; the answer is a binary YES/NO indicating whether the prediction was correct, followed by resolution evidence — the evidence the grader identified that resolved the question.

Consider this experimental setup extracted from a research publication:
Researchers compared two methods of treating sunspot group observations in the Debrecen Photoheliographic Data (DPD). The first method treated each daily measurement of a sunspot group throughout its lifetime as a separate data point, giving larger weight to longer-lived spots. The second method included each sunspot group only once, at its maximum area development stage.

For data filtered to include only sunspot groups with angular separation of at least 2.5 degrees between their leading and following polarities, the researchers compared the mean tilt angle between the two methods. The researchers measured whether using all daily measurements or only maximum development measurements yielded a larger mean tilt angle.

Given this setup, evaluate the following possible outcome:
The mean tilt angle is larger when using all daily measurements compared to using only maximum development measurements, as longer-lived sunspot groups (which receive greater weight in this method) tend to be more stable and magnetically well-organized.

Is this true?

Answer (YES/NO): YES